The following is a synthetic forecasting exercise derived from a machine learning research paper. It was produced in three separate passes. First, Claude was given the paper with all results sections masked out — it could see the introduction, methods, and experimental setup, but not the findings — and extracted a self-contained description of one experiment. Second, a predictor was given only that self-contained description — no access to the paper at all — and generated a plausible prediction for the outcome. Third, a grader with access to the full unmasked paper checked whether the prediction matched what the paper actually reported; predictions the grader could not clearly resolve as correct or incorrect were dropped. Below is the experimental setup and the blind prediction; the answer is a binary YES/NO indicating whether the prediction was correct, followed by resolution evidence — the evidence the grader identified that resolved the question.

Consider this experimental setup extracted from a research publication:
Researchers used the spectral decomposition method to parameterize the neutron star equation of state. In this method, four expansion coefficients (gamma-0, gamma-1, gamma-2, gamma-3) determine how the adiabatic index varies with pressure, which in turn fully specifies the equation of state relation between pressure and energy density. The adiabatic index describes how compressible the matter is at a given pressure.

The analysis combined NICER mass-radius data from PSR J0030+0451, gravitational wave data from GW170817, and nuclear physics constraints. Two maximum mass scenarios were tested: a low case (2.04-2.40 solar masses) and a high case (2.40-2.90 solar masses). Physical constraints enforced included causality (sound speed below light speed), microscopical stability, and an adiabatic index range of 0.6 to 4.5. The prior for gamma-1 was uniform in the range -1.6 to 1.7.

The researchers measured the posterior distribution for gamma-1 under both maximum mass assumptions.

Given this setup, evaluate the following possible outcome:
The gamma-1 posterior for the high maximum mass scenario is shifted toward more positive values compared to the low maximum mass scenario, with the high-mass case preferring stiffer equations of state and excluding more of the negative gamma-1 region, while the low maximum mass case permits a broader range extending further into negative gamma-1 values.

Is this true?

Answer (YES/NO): YES